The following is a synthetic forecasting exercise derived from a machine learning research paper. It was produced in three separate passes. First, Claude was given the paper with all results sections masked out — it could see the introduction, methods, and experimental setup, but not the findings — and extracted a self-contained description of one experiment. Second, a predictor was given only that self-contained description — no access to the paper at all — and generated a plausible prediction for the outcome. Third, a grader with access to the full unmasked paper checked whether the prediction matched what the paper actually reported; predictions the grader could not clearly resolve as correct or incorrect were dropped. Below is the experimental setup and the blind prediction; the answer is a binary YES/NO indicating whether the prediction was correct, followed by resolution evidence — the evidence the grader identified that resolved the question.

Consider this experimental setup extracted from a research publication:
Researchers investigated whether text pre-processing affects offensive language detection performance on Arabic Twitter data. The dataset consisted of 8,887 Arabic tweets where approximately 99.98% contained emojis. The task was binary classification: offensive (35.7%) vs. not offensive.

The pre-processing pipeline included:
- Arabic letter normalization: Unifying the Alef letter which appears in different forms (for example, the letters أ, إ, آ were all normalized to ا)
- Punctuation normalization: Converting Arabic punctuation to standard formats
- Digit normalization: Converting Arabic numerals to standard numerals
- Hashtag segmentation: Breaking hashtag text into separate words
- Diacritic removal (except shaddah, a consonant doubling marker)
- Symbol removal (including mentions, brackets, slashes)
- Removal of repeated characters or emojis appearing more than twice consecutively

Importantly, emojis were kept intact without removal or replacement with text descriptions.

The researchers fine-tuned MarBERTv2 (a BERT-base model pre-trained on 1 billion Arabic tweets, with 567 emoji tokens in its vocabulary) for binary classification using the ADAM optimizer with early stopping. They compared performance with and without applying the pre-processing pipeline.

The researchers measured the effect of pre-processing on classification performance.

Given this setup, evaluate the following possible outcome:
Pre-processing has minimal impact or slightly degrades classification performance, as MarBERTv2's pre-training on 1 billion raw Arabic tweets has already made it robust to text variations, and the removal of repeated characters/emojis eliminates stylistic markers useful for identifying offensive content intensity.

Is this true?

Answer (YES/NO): NO